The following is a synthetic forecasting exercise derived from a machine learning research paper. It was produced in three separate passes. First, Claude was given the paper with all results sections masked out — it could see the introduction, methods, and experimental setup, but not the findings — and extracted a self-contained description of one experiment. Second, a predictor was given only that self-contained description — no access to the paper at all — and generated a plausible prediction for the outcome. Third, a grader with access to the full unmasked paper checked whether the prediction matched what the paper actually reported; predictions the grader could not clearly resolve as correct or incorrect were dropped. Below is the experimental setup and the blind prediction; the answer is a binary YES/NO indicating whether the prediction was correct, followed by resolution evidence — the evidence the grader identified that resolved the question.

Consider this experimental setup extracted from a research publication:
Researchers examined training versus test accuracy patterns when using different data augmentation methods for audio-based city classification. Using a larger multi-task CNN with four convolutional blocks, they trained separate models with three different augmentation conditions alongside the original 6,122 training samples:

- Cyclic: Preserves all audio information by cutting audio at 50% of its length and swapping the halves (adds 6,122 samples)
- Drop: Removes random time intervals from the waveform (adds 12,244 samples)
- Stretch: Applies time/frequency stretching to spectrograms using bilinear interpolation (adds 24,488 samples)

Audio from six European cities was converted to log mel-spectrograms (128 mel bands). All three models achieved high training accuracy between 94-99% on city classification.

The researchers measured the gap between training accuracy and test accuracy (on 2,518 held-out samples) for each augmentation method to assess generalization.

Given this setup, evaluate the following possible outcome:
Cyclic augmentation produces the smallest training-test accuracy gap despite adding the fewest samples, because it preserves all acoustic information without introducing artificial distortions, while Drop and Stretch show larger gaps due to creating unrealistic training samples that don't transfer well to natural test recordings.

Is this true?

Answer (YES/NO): YES